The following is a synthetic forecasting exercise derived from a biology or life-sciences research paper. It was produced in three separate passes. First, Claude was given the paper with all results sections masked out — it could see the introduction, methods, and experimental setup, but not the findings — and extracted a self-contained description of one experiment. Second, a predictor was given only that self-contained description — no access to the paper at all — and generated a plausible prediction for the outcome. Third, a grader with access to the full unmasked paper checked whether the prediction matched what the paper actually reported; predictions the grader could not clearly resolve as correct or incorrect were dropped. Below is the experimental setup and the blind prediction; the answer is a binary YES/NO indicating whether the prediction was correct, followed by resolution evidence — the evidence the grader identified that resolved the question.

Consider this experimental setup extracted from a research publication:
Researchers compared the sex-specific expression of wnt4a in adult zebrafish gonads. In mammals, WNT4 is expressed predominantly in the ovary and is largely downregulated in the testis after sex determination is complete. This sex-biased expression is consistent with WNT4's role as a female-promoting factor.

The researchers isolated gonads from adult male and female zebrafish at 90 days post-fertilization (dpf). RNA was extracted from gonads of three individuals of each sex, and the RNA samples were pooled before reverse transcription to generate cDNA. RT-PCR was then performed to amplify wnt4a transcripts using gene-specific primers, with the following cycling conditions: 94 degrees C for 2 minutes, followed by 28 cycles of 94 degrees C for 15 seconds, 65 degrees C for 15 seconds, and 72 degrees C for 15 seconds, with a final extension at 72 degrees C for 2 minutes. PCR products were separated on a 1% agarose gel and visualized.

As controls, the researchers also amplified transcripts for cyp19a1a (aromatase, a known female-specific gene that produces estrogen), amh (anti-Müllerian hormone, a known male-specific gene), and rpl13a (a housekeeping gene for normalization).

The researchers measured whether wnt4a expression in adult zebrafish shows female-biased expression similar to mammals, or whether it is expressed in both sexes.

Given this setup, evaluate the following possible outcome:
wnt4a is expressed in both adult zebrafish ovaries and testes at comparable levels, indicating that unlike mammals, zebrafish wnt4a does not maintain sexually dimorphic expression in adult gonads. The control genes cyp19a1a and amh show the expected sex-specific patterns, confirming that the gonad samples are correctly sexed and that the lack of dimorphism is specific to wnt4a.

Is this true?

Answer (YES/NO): NO